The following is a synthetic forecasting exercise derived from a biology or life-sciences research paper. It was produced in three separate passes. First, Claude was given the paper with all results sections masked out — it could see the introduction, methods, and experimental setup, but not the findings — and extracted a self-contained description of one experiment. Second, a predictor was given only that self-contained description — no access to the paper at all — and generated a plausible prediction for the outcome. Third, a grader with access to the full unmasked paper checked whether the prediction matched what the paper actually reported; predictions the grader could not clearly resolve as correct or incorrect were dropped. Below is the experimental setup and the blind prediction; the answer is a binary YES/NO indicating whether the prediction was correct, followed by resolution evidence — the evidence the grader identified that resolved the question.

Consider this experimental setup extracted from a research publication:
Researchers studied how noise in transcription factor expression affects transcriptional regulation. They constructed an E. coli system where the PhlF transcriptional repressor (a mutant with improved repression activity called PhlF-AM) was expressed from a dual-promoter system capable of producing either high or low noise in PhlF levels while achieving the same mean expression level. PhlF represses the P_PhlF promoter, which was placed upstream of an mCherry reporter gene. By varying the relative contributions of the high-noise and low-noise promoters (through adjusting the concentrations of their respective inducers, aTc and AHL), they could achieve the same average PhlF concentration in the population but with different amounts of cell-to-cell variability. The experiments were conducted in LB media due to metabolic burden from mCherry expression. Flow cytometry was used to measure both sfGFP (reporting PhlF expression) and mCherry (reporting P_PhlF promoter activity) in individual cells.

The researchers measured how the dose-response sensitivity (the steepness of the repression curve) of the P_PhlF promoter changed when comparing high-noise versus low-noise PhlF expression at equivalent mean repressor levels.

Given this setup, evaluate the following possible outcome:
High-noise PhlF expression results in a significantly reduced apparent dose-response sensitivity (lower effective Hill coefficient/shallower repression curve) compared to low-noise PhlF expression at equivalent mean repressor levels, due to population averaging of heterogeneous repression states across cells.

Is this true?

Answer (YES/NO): YES